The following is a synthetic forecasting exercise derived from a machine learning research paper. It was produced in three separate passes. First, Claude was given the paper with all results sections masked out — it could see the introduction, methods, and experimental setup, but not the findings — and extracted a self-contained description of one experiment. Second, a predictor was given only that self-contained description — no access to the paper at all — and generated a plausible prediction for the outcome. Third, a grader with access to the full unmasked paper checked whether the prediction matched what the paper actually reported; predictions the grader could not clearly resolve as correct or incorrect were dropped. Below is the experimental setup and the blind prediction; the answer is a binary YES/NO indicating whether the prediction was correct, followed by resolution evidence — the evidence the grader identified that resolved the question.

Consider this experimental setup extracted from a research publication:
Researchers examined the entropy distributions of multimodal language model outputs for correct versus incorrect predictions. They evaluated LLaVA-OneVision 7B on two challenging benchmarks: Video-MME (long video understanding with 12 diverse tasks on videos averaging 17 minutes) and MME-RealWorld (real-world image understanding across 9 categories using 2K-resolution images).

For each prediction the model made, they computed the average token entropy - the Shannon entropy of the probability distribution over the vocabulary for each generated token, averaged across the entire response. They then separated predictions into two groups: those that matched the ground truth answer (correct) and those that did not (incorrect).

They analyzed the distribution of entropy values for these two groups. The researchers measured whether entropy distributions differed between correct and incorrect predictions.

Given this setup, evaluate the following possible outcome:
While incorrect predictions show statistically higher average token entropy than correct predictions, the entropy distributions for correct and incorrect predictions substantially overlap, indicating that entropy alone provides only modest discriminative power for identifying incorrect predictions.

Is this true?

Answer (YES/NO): NO